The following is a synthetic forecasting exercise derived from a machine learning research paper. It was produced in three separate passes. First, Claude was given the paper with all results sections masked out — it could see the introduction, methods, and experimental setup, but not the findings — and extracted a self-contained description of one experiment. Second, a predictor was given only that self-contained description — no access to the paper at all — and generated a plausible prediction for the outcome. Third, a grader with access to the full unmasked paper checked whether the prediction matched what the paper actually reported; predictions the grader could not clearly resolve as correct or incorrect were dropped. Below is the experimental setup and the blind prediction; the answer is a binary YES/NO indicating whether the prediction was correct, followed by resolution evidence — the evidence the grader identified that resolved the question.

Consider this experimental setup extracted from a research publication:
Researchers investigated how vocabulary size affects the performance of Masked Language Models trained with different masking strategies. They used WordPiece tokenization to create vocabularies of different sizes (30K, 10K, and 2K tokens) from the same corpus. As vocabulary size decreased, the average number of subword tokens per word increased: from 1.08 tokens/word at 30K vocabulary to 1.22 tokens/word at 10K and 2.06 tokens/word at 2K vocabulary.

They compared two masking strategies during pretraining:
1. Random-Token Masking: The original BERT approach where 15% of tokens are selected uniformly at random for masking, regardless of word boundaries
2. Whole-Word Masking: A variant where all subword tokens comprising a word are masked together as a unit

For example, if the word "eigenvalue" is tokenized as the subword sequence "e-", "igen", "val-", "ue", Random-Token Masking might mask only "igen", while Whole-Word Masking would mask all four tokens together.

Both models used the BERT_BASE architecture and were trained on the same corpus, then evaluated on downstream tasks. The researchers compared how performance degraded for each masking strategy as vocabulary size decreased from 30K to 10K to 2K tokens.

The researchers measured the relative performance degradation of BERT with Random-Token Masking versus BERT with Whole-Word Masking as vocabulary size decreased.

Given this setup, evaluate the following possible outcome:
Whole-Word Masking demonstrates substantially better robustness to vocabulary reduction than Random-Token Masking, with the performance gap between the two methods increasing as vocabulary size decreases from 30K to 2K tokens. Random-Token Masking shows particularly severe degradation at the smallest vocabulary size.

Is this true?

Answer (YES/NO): YES